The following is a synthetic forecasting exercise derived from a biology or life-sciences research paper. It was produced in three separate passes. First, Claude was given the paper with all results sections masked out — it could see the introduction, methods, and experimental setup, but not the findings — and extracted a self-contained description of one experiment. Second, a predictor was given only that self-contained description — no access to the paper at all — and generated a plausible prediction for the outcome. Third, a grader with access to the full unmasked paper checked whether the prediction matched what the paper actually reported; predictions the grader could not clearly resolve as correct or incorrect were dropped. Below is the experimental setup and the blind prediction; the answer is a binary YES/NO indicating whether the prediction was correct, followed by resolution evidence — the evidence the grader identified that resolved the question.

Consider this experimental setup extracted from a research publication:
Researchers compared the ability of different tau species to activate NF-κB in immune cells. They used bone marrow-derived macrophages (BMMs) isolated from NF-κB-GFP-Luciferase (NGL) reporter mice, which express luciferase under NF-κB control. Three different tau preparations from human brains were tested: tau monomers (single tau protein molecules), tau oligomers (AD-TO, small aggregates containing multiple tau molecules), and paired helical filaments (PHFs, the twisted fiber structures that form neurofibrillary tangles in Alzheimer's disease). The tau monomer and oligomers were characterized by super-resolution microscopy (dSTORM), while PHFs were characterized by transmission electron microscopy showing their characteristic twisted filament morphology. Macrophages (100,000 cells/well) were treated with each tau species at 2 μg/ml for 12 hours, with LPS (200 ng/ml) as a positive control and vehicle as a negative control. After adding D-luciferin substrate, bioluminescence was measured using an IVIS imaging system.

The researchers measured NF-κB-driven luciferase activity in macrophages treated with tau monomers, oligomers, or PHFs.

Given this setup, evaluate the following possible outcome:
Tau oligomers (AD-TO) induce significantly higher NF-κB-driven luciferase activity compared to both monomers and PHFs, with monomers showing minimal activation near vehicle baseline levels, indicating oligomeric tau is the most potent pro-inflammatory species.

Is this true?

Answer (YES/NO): YES